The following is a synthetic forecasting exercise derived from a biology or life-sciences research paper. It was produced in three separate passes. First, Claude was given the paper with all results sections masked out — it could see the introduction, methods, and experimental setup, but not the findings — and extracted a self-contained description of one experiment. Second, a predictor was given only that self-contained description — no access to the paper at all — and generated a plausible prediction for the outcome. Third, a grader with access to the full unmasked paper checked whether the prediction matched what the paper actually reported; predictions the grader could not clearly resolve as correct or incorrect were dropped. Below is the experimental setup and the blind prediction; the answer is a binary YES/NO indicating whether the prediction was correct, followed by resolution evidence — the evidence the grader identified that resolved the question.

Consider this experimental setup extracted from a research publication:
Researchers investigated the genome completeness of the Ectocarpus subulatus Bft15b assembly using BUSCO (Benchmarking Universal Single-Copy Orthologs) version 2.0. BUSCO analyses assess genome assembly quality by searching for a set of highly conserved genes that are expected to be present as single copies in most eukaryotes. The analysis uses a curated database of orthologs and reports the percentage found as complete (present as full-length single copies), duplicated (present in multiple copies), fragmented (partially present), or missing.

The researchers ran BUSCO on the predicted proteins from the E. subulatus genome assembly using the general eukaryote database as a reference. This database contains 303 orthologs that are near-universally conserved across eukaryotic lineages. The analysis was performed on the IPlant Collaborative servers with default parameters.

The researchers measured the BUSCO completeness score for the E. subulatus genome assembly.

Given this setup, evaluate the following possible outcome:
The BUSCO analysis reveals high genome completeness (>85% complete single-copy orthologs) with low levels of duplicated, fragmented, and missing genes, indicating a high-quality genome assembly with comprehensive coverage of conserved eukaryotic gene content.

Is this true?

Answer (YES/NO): NO